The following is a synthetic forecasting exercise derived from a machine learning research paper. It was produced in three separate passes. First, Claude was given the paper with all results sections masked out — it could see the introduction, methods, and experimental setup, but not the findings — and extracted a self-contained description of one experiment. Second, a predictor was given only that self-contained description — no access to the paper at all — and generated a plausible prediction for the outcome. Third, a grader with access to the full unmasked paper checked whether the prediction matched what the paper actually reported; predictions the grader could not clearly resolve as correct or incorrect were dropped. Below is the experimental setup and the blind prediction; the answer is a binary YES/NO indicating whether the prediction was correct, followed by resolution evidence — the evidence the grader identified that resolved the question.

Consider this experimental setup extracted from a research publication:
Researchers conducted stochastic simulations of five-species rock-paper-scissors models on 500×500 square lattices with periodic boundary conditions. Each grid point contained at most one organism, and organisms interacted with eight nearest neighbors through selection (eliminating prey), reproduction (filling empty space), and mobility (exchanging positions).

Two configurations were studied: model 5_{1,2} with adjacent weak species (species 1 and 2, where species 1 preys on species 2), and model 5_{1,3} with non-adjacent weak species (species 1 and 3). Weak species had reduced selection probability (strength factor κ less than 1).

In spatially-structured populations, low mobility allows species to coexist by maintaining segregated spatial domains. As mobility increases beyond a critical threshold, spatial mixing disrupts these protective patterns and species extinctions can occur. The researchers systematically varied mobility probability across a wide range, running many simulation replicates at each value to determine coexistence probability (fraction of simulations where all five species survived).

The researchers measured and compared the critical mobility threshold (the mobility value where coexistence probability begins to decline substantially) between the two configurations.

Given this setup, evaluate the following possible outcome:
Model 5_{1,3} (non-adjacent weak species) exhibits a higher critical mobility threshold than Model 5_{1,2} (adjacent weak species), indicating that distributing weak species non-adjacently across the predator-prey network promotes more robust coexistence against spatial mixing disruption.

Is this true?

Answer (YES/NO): NO